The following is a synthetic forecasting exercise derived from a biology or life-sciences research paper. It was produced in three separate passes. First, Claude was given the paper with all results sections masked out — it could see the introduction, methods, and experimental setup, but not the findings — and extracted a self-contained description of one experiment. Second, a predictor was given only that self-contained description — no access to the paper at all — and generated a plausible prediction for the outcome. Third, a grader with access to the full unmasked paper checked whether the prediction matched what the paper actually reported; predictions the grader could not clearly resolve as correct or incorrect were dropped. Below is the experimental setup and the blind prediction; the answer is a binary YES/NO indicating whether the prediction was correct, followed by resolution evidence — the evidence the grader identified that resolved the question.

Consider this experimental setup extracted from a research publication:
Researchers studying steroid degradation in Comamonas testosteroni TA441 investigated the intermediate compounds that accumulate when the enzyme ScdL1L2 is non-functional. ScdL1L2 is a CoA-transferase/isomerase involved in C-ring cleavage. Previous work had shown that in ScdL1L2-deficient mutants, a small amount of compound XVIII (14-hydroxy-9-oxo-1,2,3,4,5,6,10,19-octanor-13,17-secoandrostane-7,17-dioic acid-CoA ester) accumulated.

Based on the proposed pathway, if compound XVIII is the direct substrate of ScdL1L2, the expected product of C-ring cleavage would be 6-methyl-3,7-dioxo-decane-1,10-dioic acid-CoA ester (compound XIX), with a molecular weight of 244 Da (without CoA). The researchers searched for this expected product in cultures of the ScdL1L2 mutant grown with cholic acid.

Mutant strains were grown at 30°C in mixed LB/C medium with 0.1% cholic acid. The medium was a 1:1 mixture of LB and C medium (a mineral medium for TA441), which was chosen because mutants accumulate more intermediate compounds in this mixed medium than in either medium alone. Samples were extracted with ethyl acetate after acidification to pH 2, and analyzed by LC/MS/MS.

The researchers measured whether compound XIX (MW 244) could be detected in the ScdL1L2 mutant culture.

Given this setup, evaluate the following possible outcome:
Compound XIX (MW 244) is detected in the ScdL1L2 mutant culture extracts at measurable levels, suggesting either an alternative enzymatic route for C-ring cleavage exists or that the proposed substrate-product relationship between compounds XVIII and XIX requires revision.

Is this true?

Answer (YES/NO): NO